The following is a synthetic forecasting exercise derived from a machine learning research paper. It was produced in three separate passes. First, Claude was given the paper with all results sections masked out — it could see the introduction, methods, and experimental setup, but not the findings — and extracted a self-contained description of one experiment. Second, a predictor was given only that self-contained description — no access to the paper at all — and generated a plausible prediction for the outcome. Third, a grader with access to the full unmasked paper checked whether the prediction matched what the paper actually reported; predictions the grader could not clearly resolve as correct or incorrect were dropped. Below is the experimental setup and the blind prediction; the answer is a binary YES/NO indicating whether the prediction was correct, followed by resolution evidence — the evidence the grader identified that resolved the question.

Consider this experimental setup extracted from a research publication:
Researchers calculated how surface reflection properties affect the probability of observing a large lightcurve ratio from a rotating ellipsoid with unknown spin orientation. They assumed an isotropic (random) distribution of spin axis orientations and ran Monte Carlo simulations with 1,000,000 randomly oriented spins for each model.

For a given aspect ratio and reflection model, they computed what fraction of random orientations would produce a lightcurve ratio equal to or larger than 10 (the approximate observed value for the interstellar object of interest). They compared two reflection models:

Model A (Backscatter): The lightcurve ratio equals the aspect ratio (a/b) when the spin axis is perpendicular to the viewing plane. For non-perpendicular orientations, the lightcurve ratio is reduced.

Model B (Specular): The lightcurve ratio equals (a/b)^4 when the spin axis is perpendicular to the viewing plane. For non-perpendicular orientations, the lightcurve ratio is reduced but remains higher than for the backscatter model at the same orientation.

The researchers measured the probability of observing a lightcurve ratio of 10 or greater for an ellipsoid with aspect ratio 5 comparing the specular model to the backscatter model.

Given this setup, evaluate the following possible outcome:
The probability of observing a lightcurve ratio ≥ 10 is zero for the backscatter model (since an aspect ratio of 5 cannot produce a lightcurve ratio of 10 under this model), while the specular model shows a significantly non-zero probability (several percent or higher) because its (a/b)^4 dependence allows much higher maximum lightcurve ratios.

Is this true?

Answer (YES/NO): YES